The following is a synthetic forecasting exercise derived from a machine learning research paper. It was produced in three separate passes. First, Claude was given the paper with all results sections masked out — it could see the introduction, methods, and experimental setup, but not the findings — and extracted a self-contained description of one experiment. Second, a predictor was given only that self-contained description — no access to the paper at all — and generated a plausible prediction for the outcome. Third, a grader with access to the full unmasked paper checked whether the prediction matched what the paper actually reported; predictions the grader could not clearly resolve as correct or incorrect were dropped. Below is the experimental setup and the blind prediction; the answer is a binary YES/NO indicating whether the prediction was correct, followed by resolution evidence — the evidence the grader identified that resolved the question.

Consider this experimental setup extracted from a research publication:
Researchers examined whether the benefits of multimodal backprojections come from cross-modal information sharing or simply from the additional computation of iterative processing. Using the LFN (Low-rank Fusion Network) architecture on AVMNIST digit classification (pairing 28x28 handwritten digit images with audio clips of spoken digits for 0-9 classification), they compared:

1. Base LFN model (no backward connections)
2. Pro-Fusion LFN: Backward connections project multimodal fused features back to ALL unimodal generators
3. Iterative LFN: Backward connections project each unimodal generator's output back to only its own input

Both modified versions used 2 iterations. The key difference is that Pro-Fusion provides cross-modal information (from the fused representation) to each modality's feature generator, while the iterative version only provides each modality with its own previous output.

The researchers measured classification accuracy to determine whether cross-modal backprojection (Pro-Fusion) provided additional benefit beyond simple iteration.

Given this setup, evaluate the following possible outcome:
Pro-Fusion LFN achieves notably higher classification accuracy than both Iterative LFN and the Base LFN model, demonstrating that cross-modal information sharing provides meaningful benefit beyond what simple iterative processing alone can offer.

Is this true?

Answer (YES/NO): NO